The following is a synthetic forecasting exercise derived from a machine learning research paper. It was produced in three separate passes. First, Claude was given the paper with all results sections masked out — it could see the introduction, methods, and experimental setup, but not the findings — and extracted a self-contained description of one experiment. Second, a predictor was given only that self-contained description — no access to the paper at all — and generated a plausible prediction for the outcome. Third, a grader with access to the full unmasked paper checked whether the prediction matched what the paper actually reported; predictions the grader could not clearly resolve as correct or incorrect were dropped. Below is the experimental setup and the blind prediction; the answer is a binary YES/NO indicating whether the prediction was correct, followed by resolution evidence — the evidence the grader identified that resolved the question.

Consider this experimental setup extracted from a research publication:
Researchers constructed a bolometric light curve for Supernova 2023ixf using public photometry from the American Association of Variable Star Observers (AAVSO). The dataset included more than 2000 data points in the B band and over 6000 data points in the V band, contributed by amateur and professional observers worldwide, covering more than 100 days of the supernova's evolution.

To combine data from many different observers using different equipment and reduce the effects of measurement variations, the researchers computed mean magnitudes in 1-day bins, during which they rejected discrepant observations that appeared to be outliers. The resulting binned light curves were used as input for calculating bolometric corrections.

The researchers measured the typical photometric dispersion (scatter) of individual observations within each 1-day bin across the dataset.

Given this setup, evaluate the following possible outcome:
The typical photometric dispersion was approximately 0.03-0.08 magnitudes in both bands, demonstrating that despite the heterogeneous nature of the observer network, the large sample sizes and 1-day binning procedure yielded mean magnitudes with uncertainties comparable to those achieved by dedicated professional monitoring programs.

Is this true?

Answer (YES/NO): NO